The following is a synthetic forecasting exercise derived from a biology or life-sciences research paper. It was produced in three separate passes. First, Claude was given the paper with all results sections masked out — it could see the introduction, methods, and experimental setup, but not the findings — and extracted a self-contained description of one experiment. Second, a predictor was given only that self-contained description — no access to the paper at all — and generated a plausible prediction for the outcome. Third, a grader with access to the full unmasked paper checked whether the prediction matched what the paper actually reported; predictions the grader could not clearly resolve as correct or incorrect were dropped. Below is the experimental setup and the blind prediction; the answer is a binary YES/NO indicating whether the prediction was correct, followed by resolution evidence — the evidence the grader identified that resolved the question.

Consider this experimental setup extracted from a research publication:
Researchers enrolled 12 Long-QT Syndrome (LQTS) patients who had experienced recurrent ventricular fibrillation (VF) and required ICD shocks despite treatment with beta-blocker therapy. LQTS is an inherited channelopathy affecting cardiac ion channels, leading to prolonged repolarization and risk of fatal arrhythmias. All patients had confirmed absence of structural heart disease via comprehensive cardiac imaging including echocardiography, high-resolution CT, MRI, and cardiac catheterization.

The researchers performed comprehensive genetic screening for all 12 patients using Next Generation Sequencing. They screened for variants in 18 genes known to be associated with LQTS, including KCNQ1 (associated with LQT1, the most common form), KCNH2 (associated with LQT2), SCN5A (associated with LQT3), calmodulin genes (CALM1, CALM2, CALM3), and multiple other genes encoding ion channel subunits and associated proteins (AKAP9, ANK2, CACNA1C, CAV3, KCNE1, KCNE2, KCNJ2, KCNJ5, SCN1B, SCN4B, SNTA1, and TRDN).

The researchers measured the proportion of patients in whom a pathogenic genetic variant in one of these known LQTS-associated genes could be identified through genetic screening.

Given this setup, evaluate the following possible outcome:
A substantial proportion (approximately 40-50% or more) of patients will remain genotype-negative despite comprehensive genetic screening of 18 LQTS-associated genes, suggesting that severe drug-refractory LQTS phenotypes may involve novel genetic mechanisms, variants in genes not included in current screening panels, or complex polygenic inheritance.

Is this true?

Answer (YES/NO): NO